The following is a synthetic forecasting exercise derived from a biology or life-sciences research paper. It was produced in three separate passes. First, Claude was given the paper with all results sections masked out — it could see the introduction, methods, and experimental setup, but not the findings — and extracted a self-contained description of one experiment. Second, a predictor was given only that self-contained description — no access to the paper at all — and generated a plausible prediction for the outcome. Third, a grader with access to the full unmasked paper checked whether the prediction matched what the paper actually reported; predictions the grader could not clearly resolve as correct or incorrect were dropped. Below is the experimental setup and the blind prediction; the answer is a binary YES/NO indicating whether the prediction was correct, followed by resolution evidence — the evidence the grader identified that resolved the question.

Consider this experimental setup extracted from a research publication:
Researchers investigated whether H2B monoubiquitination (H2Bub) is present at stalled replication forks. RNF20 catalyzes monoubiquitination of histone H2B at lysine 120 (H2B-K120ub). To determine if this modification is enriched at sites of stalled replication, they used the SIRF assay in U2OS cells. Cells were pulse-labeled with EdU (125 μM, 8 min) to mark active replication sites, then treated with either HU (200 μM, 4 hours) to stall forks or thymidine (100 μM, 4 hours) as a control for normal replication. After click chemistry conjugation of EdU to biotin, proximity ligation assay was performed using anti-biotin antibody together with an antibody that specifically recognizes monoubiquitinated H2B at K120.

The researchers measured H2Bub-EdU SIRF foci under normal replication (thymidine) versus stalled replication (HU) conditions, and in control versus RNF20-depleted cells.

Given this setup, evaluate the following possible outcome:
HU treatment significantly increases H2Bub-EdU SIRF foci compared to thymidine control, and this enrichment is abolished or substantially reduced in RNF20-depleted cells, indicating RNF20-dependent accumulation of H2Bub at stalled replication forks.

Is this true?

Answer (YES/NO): YES